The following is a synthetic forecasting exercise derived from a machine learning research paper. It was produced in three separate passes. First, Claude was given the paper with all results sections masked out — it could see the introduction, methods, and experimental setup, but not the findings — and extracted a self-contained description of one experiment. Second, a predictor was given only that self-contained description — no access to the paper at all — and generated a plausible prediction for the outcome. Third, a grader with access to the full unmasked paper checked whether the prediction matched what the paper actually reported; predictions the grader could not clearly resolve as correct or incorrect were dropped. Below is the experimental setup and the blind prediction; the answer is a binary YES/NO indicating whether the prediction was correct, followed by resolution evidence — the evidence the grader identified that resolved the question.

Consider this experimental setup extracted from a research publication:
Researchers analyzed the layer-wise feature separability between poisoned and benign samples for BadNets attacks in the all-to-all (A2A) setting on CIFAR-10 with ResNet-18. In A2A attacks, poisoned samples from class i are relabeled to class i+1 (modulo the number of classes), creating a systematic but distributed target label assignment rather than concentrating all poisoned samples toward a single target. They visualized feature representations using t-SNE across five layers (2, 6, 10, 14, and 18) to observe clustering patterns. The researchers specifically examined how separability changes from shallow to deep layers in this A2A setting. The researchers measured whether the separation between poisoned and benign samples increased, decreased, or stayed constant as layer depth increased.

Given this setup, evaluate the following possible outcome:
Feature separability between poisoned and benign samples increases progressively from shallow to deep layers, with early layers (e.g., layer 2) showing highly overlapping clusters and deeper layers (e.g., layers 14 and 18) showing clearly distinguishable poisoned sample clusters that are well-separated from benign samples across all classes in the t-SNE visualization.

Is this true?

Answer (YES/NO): NO